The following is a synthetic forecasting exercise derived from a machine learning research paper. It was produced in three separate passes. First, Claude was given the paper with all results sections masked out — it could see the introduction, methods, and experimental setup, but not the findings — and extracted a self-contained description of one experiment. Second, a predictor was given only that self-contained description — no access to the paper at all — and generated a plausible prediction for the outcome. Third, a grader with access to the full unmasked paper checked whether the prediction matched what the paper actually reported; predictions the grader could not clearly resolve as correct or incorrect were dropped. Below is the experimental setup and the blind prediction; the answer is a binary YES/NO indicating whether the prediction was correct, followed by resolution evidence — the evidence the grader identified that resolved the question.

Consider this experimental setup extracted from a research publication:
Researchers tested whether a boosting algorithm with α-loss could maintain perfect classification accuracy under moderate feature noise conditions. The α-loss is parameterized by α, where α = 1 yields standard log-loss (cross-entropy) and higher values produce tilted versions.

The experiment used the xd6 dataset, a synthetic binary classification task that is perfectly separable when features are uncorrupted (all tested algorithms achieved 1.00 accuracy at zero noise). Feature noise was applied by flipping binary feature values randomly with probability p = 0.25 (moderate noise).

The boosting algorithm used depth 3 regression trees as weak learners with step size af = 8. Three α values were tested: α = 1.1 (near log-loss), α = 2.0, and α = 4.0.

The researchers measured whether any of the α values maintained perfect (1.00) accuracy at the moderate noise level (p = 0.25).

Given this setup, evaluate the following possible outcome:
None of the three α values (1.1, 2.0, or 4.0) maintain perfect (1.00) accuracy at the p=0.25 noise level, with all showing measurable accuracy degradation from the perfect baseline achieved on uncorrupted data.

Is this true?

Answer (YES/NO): NO